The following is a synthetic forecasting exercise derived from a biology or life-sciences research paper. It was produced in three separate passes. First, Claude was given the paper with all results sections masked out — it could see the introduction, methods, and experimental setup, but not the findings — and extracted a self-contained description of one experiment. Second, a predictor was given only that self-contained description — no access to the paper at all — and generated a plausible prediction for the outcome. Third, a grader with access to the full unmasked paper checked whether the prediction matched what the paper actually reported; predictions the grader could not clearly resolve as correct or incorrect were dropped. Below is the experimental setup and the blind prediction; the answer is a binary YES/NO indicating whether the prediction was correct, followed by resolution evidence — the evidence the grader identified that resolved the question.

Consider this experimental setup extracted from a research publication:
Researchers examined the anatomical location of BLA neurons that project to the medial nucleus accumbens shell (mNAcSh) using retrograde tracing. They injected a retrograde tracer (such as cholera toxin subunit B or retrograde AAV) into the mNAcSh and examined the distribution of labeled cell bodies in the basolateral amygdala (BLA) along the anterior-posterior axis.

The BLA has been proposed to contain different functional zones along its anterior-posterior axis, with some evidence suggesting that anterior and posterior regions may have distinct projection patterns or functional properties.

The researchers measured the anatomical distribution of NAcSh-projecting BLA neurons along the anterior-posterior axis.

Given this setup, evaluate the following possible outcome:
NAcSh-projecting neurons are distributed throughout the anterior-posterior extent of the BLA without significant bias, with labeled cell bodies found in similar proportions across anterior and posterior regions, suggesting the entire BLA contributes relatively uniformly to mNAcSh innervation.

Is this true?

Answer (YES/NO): NO